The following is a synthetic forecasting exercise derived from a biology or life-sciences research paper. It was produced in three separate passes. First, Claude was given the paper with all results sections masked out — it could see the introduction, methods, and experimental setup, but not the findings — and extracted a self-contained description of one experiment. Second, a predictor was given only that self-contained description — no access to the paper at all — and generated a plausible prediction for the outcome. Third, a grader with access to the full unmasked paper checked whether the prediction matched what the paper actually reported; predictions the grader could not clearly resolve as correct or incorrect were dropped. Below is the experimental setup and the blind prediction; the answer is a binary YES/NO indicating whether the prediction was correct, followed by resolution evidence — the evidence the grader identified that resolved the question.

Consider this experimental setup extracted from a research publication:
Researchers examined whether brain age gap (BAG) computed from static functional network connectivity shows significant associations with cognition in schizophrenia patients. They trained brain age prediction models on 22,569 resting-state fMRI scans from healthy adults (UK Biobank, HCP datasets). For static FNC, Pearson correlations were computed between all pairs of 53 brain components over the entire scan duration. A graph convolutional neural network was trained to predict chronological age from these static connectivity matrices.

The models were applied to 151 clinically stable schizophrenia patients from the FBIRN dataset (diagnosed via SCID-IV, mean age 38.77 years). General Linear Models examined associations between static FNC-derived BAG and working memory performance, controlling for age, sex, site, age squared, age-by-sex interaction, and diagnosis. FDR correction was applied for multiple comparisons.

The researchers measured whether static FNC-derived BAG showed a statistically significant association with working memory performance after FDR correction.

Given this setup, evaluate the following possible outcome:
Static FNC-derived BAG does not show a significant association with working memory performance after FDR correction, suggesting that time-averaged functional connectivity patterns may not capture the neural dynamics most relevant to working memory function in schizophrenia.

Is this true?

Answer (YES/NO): NO